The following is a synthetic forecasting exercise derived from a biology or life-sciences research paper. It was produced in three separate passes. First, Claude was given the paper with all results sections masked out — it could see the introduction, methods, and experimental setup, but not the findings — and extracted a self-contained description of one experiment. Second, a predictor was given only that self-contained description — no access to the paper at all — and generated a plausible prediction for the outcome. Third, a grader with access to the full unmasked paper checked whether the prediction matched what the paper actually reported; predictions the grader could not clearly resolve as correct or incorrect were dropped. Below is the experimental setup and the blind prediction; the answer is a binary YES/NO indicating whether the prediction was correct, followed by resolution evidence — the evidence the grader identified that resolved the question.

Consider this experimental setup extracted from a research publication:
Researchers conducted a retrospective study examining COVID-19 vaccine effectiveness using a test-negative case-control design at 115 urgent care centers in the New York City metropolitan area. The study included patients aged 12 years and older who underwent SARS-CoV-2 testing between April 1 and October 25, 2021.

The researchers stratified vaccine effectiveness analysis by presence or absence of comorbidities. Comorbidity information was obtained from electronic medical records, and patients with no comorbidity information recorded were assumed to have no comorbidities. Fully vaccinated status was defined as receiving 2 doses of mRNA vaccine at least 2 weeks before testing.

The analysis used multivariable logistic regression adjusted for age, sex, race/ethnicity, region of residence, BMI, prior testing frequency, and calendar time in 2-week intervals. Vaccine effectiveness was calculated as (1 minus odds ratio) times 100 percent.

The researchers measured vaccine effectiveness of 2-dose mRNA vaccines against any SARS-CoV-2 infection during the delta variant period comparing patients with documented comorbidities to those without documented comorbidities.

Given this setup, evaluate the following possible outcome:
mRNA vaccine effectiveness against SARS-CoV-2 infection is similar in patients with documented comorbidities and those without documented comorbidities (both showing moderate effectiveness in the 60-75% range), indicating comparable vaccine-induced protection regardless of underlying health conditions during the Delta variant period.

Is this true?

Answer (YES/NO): YES